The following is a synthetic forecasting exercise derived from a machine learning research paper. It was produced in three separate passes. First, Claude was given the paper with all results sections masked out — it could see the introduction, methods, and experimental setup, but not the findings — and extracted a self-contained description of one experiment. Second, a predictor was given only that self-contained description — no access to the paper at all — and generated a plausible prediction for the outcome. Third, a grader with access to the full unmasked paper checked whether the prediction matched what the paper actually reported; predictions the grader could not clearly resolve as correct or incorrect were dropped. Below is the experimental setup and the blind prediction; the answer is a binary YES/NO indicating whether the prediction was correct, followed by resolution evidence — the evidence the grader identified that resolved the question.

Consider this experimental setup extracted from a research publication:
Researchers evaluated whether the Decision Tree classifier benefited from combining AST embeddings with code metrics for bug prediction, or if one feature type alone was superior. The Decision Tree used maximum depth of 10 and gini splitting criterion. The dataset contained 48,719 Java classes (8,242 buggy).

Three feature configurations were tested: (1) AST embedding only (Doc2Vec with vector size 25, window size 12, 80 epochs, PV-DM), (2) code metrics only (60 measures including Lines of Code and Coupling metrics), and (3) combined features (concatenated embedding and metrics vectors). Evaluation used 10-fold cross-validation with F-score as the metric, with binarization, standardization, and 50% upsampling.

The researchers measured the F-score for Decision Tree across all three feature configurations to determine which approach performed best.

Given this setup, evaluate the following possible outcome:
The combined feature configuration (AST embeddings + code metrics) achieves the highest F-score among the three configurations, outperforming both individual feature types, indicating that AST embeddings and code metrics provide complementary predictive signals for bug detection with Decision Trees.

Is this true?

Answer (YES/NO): NO